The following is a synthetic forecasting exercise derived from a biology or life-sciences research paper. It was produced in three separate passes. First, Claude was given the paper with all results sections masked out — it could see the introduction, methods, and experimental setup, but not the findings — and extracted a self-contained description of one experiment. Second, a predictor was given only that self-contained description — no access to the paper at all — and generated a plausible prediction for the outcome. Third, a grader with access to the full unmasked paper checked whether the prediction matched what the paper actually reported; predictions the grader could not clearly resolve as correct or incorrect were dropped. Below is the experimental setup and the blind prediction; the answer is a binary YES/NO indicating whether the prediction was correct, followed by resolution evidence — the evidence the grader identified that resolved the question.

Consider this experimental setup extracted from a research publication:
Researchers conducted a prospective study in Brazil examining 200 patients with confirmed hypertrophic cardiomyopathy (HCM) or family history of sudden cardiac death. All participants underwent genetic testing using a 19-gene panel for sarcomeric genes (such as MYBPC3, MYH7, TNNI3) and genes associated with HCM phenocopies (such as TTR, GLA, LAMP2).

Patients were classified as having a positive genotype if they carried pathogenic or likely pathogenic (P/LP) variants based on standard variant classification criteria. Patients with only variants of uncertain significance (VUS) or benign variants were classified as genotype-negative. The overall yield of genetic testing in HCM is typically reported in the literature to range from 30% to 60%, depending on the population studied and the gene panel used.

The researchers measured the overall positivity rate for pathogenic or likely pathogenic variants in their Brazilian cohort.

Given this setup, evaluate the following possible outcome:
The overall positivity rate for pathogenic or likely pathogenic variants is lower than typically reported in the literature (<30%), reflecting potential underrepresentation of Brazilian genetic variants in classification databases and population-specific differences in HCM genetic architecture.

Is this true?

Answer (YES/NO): NO